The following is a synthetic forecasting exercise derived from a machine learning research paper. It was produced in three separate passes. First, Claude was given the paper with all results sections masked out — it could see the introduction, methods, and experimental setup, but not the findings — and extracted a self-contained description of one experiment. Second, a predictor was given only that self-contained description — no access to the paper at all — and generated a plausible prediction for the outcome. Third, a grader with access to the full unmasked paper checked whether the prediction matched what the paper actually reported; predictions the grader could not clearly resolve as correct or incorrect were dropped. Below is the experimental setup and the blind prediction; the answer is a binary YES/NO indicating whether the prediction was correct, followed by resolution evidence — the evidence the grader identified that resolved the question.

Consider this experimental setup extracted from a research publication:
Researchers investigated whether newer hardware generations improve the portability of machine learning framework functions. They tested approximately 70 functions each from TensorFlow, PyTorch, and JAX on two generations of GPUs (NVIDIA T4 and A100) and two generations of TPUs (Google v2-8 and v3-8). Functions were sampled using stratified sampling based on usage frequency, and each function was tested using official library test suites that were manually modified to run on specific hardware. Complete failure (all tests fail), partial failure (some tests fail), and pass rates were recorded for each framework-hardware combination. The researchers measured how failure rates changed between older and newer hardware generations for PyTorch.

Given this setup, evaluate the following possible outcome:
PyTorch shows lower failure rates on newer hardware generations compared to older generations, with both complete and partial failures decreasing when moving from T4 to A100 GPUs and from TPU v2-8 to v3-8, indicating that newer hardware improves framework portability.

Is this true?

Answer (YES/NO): NO